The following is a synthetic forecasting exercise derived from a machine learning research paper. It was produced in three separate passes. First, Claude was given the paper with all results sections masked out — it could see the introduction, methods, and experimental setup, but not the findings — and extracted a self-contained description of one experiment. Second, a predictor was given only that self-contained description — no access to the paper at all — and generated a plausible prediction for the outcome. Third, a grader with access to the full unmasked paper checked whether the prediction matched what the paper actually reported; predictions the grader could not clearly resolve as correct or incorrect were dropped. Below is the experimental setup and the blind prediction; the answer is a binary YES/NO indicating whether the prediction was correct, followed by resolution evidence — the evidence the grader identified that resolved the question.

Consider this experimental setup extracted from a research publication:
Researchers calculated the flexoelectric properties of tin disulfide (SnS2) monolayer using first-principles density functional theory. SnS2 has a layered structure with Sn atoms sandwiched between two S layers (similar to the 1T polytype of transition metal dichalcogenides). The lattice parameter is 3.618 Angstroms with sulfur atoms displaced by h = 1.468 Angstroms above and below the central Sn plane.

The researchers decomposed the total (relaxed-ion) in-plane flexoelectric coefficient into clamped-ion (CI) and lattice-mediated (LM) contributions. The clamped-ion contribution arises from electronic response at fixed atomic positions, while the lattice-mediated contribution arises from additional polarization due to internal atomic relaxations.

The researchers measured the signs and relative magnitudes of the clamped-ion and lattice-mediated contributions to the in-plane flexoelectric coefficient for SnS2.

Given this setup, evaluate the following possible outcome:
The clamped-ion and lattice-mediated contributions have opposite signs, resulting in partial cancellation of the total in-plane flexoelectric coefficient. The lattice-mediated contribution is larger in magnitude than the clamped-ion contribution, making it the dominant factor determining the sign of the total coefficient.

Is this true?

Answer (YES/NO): YES